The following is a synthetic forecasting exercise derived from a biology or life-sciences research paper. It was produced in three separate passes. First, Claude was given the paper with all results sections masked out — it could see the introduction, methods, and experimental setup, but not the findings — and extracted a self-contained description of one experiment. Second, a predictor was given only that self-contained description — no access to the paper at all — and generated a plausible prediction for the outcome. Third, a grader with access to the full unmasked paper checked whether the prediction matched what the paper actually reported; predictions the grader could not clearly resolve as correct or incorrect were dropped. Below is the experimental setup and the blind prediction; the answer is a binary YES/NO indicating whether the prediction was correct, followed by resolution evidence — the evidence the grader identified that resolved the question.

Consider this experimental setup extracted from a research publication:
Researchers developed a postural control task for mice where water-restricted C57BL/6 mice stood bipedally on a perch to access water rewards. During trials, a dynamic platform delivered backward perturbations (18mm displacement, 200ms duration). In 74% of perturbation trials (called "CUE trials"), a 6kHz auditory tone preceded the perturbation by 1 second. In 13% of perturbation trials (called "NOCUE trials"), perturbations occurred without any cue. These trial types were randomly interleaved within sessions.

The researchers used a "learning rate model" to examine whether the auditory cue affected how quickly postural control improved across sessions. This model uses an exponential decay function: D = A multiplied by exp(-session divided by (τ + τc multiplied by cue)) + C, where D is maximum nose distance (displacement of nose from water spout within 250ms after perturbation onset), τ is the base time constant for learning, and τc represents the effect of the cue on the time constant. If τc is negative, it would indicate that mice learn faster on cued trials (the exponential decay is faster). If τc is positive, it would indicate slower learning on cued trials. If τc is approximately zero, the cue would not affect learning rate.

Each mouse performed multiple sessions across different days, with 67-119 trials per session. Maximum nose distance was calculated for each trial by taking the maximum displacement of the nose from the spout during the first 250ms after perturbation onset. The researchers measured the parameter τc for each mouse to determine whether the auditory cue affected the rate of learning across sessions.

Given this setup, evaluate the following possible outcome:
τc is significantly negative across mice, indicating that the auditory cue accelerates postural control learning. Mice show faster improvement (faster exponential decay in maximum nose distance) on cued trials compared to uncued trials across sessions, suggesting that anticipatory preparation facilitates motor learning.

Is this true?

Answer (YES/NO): NO